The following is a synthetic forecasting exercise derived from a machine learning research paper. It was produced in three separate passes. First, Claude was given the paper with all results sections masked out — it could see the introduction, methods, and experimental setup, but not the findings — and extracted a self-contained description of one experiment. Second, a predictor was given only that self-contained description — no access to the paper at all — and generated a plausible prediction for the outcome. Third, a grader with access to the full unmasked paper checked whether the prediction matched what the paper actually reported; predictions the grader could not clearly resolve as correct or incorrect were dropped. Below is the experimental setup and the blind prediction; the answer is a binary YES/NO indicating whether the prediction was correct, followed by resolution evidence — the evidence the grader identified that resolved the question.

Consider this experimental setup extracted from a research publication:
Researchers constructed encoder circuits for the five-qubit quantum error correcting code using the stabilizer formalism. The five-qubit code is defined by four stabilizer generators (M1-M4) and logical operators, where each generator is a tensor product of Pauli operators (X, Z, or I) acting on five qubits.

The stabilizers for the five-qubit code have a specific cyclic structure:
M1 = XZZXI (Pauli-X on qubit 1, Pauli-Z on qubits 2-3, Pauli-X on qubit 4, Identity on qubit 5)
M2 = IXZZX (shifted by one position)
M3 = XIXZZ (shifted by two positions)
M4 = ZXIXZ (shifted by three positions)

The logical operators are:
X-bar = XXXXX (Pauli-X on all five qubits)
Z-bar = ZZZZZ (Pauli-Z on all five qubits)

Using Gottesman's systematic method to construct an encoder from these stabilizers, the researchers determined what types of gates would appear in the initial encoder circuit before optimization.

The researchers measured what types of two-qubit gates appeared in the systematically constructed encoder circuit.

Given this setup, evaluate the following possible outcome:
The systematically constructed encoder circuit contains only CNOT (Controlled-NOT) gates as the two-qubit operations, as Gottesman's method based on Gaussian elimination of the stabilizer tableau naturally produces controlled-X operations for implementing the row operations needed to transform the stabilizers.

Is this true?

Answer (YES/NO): NO